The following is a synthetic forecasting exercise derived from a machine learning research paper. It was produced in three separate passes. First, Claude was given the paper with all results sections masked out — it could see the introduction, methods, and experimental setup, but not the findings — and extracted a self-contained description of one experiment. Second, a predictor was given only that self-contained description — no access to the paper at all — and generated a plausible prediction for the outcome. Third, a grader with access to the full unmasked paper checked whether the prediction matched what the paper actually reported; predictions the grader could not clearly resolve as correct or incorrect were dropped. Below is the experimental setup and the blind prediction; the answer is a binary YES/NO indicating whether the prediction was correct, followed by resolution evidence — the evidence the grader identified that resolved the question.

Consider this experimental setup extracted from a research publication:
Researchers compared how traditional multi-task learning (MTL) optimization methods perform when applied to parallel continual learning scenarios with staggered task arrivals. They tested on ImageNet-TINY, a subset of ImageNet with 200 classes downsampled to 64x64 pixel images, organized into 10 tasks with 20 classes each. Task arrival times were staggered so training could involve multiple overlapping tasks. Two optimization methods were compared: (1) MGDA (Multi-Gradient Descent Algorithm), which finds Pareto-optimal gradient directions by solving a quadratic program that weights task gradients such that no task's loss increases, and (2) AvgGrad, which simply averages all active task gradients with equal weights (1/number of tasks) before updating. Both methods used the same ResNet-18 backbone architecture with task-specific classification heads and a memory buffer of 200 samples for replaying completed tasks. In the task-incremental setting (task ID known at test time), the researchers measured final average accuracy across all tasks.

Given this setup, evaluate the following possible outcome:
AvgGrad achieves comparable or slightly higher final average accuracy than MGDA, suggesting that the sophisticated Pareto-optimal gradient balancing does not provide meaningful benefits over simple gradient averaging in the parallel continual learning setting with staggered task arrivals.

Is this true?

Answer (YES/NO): YES